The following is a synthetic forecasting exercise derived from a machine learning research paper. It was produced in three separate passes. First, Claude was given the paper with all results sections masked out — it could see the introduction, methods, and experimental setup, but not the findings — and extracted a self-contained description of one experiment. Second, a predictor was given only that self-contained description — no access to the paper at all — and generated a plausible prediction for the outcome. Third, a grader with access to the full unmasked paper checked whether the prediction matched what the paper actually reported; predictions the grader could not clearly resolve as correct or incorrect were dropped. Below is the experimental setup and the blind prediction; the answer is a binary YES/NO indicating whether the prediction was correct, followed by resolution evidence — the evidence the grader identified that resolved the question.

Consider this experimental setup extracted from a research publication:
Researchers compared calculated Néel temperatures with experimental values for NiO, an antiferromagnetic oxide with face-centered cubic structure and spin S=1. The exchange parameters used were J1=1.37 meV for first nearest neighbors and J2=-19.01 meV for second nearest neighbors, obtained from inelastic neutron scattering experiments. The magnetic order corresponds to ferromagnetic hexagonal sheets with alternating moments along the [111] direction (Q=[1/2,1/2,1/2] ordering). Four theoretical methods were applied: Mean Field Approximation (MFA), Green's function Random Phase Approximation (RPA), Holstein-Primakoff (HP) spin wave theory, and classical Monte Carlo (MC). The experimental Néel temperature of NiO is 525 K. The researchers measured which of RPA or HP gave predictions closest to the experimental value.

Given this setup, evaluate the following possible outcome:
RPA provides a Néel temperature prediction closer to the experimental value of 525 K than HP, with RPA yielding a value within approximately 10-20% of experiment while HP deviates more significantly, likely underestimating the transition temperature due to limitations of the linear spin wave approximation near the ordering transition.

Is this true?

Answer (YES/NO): YES